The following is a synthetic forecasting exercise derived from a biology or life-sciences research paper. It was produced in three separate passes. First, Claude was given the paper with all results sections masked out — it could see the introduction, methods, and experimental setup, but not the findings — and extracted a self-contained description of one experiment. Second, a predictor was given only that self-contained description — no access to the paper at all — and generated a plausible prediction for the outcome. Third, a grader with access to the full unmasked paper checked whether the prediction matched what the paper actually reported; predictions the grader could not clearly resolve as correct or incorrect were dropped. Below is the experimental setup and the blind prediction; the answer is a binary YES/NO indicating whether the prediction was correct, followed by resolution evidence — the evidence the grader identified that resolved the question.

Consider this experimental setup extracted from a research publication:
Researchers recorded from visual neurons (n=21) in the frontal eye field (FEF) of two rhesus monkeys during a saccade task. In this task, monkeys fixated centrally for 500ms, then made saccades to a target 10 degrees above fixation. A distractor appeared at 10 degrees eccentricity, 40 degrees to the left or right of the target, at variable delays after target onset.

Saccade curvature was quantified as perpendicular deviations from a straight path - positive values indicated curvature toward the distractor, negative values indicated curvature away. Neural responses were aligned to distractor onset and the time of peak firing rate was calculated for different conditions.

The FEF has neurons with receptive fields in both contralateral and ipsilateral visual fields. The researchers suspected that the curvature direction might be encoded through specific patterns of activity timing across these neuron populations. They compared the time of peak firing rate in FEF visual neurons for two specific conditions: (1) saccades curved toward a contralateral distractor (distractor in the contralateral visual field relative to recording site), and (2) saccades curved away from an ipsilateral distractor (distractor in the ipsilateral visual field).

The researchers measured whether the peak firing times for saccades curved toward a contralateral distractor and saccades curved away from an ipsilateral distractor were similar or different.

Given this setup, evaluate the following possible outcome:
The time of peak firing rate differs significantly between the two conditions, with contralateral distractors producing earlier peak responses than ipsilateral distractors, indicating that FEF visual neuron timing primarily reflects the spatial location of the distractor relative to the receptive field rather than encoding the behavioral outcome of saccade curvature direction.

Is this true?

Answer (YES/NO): NO